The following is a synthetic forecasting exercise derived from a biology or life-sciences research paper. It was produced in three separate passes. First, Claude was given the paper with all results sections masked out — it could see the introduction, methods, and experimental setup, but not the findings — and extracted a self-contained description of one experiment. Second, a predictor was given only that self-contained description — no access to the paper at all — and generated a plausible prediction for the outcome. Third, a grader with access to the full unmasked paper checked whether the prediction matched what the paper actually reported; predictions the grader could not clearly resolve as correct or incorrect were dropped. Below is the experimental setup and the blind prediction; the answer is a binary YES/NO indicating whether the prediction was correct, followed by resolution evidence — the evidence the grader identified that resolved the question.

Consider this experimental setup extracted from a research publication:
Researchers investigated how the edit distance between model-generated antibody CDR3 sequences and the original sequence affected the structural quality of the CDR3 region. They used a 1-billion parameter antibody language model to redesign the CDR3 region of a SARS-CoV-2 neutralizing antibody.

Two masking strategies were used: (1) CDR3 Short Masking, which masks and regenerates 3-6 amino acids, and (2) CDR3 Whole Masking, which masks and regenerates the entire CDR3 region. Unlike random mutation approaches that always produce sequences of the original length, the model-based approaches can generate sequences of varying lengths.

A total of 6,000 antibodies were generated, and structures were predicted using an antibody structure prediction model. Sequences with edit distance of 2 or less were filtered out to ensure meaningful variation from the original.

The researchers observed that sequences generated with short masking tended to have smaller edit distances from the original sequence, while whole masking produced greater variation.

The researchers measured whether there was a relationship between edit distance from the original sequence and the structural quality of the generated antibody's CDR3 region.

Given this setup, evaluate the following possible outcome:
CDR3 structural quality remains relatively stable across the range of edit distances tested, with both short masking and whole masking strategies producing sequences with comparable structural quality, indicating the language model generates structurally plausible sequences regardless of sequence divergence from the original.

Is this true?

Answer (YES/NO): NO